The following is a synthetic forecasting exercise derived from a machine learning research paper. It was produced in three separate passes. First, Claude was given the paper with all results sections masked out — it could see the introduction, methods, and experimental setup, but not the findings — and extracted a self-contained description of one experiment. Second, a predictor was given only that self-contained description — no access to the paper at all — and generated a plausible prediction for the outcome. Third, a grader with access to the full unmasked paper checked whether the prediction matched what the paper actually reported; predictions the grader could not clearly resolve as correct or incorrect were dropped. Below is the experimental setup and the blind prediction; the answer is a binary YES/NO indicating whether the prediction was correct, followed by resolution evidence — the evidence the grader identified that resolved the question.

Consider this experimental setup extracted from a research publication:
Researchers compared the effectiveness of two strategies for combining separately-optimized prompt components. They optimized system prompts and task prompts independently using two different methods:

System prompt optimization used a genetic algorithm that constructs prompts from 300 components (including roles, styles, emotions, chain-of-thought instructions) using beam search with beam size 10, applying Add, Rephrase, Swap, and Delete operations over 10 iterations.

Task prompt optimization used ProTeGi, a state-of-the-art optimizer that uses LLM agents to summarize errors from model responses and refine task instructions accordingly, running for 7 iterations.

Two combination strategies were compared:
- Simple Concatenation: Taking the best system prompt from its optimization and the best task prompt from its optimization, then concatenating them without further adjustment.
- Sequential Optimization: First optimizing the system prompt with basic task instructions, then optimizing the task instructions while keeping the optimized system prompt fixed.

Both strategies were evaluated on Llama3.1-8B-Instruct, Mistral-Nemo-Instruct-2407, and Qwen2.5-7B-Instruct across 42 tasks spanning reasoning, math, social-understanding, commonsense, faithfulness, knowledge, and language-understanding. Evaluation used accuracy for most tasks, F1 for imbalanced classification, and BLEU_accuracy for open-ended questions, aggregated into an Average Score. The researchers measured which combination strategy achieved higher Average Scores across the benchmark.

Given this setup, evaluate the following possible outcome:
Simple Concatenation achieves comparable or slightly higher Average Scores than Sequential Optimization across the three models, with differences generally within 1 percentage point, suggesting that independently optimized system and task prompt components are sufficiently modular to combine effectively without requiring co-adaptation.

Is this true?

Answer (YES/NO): NO